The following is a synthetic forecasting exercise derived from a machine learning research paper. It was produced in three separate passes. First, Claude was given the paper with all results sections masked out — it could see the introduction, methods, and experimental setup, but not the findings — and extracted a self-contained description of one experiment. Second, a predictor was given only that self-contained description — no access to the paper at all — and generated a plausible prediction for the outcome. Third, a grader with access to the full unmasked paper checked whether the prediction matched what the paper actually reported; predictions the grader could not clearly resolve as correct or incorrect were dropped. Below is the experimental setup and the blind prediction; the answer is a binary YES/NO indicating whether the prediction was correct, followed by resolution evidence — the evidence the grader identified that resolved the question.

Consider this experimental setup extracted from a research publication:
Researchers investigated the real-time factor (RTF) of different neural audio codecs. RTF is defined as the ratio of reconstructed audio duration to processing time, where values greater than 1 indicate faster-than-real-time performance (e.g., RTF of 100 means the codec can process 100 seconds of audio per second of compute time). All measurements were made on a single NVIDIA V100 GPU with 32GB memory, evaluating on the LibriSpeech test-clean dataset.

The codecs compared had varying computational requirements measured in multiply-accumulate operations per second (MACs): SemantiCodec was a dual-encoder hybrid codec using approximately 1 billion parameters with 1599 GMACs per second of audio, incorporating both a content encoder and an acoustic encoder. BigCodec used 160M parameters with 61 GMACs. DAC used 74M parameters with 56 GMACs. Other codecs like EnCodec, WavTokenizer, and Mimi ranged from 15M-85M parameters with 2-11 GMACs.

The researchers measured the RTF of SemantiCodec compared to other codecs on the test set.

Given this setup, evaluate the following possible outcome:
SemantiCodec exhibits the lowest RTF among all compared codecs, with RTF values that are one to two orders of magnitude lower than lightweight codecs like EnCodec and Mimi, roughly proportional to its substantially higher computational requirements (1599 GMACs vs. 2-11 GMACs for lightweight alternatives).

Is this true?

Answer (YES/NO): YES